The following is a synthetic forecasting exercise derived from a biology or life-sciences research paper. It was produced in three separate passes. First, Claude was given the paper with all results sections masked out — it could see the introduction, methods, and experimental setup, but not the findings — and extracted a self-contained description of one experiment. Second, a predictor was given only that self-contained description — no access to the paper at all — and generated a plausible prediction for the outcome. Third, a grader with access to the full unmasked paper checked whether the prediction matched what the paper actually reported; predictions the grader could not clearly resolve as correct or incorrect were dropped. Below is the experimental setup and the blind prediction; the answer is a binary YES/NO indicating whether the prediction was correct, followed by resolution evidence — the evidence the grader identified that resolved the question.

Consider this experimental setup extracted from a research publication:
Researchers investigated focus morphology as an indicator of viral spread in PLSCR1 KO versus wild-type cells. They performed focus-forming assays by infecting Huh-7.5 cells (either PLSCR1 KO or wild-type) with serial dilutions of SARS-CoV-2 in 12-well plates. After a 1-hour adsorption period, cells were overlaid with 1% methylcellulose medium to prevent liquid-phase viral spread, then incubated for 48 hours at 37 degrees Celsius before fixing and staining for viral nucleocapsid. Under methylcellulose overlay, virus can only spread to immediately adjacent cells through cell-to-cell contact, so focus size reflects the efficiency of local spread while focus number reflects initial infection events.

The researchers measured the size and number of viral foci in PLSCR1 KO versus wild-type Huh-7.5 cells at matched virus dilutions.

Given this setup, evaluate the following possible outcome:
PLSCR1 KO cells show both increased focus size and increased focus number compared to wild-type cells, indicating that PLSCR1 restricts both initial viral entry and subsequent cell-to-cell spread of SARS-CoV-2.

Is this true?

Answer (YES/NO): NO